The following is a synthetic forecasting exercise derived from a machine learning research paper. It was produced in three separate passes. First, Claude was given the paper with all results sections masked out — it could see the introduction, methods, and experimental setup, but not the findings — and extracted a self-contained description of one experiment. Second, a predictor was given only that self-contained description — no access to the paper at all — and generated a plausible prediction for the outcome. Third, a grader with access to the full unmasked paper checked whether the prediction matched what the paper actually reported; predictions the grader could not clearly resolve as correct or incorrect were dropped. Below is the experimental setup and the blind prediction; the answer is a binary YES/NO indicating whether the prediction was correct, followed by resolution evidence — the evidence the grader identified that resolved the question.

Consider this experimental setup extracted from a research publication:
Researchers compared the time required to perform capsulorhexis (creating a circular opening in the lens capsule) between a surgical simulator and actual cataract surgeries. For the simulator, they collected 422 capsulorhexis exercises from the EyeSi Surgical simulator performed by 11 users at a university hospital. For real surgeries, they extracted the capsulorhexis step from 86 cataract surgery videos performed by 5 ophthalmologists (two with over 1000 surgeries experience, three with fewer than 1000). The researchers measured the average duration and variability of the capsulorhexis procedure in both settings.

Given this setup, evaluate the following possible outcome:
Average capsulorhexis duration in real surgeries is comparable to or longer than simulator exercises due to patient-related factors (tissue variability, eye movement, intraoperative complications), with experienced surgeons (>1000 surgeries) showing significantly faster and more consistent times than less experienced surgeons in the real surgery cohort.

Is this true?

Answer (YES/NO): NO